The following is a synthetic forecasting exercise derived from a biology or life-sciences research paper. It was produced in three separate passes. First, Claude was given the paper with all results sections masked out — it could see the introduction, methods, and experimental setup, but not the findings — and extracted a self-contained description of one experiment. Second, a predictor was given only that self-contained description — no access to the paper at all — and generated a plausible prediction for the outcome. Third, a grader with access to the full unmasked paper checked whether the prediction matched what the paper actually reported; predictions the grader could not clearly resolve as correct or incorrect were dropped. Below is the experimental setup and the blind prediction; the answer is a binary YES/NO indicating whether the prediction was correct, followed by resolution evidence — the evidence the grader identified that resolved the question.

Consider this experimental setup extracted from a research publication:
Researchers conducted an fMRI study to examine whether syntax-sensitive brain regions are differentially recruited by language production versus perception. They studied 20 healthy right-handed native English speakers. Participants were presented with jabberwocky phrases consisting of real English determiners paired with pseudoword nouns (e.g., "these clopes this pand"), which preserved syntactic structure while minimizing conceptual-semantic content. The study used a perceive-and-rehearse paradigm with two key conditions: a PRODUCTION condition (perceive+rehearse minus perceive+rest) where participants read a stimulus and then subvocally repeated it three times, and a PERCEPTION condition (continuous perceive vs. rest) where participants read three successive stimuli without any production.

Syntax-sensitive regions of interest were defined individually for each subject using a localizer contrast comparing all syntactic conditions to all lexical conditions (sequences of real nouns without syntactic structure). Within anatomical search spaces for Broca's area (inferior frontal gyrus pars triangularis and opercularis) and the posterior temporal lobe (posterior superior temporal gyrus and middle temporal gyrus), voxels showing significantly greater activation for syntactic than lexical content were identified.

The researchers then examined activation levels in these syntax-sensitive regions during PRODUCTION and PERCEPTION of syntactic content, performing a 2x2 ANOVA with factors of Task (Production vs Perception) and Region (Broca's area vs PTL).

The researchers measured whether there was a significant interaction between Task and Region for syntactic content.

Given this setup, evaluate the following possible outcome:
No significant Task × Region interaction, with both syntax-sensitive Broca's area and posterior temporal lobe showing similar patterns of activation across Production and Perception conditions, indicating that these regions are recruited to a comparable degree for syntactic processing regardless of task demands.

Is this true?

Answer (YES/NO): NO